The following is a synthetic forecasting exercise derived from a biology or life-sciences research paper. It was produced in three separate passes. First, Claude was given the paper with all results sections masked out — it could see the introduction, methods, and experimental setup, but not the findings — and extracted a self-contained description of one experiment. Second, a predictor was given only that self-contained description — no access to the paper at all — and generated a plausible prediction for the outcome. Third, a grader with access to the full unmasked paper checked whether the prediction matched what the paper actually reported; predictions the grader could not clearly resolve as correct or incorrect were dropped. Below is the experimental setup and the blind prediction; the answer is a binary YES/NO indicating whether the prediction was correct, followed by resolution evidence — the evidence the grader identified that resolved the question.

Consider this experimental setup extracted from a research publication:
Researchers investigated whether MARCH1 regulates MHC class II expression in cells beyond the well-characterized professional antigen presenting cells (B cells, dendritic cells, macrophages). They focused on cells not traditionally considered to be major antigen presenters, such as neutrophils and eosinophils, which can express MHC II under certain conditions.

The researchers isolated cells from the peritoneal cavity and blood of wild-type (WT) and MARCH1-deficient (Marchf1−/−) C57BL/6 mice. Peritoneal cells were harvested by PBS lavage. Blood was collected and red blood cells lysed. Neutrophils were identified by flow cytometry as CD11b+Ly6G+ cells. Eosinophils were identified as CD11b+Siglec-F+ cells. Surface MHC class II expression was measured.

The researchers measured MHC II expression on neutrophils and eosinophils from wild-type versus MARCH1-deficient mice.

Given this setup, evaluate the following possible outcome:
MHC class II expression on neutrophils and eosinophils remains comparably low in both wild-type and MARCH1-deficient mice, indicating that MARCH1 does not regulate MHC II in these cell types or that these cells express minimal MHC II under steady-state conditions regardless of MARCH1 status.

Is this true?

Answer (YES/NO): NO